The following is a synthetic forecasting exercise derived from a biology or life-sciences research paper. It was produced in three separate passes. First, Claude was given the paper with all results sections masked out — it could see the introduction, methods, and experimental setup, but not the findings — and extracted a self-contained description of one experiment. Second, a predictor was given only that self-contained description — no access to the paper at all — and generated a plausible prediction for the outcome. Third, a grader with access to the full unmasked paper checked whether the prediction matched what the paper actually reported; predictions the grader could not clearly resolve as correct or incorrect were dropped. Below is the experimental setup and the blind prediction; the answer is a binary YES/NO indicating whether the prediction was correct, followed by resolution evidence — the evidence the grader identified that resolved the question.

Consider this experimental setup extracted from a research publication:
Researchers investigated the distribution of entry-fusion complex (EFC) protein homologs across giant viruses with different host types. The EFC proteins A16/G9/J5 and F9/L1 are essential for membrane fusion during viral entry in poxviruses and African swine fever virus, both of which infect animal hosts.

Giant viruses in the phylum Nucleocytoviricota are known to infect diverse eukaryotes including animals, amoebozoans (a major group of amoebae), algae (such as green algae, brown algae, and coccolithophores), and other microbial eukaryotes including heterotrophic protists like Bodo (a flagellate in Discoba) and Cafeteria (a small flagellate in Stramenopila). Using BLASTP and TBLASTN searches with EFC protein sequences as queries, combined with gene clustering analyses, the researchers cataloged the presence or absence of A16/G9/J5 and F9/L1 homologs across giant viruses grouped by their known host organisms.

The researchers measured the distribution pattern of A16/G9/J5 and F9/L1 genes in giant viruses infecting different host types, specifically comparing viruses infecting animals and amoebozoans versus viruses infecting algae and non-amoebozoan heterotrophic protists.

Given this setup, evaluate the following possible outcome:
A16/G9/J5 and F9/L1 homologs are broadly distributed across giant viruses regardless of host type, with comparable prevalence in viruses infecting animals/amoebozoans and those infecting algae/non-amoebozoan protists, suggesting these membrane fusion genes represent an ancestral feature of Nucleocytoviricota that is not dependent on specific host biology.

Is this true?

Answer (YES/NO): NO